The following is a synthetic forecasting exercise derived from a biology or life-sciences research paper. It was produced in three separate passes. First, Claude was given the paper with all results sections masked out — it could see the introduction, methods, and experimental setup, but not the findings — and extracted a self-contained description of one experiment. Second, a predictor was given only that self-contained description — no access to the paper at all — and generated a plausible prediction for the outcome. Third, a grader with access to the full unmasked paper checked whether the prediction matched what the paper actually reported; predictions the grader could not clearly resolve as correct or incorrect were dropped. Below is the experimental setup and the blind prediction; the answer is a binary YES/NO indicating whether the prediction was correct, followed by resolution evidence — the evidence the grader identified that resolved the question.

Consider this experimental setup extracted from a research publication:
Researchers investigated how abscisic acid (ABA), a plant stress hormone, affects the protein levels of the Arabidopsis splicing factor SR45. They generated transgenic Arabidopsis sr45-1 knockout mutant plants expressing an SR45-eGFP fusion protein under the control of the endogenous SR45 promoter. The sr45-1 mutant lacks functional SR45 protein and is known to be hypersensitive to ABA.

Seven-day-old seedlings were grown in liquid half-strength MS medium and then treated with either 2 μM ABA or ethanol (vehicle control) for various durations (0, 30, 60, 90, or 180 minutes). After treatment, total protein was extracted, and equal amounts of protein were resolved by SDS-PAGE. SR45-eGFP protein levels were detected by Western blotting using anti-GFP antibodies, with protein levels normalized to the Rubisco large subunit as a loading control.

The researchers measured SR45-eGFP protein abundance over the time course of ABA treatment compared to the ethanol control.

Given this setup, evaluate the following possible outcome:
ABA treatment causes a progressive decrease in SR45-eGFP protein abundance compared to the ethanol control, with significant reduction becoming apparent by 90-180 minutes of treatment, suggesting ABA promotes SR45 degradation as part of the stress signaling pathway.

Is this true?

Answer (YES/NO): NO